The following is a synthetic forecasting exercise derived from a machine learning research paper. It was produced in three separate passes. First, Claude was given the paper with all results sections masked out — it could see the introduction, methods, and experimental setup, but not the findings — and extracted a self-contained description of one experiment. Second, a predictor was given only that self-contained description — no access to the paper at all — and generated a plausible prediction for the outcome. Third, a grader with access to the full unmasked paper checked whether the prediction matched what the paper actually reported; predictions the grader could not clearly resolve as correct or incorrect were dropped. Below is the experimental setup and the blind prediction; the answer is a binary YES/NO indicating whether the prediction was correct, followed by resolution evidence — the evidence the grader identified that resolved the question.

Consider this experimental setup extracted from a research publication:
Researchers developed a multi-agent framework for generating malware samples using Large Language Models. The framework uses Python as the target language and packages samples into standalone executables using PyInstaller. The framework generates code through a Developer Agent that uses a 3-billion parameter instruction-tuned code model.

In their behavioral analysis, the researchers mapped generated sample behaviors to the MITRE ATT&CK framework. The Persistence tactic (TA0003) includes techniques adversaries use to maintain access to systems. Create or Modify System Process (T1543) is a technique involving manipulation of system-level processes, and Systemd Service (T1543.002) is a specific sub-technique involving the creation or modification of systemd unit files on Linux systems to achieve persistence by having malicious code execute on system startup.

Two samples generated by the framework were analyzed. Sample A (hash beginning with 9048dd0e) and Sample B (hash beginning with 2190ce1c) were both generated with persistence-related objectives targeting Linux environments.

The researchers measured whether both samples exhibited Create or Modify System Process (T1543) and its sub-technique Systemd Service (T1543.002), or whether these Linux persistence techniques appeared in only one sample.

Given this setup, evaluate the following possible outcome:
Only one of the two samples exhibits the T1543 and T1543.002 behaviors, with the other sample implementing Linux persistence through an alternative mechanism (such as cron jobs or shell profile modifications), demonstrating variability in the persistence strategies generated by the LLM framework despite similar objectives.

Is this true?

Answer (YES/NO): NO